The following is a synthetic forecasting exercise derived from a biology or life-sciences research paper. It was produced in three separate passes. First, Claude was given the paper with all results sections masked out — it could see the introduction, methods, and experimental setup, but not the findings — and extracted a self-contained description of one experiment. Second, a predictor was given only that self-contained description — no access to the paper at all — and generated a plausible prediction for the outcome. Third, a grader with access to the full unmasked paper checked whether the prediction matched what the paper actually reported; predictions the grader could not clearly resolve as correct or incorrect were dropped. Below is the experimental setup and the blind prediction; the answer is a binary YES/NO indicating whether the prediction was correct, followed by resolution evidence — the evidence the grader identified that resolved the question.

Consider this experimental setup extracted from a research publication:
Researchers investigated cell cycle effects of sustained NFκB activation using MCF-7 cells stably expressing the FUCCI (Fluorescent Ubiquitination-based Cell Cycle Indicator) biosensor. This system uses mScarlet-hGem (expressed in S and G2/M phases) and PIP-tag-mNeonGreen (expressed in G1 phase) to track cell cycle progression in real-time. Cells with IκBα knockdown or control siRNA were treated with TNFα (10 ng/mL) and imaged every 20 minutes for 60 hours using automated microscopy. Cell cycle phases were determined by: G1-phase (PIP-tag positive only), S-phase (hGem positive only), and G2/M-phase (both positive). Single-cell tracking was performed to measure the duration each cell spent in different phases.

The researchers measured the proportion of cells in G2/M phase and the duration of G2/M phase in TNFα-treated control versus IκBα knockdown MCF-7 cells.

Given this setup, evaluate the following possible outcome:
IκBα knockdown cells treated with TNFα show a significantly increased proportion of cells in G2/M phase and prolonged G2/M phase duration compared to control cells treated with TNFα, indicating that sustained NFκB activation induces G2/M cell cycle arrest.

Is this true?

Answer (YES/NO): YES